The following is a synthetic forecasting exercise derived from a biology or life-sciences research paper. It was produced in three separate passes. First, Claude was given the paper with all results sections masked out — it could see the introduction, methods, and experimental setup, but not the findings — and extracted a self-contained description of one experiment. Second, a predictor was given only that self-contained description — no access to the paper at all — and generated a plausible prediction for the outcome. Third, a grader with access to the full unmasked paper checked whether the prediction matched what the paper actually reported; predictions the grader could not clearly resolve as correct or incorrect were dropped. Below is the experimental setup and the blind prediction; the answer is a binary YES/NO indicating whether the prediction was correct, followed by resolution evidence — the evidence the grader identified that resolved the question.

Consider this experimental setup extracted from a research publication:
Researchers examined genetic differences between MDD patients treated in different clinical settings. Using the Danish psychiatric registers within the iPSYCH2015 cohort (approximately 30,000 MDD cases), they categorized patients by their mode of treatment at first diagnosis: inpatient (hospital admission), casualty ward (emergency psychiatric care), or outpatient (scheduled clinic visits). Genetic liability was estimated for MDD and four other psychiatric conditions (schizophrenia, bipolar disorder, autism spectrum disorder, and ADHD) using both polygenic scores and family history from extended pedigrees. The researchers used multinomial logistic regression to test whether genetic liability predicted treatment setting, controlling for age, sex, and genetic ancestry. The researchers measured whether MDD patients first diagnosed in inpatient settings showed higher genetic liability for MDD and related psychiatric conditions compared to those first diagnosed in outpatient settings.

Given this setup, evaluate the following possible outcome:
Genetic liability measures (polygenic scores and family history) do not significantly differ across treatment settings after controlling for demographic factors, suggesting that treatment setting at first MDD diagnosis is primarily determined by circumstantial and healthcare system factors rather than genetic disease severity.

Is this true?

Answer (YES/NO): NO